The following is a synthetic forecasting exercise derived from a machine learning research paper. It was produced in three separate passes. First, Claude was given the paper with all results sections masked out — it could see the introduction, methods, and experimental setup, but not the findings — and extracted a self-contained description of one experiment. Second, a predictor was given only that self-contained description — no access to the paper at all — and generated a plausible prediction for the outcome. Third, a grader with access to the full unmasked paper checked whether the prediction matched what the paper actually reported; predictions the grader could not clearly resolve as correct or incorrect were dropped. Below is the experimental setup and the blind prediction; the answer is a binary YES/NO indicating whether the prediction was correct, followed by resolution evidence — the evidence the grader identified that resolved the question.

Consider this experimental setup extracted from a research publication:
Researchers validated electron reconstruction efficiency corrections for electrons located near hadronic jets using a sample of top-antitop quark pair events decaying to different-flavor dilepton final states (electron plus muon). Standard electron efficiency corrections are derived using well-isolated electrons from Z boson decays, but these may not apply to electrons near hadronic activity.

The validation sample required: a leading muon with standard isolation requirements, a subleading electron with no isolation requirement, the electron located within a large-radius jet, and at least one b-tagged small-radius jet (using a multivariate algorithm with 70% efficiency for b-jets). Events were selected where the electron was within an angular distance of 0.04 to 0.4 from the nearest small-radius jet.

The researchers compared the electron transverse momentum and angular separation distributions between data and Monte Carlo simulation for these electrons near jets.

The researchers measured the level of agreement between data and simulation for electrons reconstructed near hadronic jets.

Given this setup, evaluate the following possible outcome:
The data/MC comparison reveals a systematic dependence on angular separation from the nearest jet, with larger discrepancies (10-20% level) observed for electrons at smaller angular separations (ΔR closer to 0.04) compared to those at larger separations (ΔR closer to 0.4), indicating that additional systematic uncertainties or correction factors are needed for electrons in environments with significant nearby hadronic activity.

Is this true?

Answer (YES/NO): NO